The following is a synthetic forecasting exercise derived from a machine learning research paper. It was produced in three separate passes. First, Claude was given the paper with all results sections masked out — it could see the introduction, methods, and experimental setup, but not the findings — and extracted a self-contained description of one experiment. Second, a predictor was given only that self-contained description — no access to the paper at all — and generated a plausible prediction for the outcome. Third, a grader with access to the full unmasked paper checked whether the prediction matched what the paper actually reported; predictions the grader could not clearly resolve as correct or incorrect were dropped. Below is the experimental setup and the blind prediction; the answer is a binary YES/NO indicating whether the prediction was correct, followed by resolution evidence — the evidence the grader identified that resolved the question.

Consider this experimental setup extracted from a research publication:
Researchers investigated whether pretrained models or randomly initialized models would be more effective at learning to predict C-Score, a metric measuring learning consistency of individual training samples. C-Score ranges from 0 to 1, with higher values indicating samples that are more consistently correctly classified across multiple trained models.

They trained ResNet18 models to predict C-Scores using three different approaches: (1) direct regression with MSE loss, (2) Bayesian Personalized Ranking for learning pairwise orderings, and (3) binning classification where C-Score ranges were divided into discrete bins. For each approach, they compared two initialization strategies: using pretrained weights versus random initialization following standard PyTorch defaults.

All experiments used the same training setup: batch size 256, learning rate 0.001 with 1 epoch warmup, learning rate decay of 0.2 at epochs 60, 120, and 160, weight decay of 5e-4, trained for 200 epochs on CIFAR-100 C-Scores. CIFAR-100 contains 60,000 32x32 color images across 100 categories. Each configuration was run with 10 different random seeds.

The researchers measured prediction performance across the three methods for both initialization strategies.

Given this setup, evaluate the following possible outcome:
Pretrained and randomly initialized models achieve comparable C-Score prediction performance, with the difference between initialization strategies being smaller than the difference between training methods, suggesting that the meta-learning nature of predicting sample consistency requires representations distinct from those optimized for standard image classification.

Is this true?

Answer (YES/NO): YES